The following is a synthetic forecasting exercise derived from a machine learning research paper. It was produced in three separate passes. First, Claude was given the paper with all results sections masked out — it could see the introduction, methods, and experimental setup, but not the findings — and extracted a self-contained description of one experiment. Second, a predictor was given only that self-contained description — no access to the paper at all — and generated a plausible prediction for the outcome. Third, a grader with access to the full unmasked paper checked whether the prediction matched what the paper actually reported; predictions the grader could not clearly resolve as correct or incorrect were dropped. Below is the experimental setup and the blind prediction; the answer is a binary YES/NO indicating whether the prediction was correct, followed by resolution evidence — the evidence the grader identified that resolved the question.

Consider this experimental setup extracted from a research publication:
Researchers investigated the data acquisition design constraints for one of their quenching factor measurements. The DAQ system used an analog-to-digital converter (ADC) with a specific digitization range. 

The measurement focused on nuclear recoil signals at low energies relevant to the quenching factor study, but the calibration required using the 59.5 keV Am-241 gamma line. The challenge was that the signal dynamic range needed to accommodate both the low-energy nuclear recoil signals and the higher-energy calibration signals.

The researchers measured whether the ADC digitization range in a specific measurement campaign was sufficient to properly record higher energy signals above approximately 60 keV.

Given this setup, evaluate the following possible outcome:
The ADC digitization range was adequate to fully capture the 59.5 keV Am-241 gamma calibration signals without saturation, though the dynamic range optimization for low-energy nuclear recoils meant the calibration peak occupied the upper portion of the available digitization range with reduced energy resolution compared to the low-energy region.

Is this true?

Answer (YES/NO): NO